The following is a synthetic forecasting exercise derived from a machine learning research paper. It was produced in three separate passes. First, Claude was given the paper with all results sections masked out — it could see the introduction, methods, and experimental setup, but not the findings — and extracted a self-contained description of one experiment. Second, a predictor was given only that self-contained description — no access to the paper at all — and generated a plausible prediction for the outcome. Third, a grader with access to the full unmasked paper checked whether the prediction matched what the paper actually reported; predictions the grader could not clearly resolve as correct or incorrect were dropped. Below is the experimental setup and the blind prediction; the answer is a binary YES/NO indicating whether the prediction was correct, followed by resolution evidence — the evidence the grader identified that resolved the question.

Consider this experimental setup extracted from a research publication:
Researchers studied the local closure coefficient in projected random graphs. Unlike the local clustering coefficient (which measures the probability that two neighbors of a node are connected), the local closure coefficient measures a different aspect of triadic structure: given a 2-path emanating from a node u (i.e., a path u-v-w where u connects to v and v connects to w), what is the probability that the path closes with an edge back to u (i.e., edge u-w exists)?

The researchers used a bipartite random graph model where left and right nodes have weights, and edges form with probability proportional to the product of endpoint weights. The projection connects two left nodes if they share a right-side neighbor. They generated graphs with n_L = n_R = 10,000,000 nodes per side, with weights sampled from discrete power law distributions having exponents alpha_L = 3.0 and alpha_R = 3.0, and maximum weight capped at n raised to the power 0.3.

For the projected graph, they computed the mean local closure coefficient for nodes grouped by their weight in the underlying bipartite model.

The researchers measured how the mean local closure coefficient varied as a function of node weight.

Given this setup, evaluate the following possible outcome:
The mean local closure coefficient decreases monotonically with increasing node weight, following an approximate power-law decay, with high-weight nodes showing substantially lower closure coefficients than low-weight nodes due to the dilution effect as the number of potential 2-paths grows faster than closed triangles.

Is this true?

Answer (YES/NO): NO